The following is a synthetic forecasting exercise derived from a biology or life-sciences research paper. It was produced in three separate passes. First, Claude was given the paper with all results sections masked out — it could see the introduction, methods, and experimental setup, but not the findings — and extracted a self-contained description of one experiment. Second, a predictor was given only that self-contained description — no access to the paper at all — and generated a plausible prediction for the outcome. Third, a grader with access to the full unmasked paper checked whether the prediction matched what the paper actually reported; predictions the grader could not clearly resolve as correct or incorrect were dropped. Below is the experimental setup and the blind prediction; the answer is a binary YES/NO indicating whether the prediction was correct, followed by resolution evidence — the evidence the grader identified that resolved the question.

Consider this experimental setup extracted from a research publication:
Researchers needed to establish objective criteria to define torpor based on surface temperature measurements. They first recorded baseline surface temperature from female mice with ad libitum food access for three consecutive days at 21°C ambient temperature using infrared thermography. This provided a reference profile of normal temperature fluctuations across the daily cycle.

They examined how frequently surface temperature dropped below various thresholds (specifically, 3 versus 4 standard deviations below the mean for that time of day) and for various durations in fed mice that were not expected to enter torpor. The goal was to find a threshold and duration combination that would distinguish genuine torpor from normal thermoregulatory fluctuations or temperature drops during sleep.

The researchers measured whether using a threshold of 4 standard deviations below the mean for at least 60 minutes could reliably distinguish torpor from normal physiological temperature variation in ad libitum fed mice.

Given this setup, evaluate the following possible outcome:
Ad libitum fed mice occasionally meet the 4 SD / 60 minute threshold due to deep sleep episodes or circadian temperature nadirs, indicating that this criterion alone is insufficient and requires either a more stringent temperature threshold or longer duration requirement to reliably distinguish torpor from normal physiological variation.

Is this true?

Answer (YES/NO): NO